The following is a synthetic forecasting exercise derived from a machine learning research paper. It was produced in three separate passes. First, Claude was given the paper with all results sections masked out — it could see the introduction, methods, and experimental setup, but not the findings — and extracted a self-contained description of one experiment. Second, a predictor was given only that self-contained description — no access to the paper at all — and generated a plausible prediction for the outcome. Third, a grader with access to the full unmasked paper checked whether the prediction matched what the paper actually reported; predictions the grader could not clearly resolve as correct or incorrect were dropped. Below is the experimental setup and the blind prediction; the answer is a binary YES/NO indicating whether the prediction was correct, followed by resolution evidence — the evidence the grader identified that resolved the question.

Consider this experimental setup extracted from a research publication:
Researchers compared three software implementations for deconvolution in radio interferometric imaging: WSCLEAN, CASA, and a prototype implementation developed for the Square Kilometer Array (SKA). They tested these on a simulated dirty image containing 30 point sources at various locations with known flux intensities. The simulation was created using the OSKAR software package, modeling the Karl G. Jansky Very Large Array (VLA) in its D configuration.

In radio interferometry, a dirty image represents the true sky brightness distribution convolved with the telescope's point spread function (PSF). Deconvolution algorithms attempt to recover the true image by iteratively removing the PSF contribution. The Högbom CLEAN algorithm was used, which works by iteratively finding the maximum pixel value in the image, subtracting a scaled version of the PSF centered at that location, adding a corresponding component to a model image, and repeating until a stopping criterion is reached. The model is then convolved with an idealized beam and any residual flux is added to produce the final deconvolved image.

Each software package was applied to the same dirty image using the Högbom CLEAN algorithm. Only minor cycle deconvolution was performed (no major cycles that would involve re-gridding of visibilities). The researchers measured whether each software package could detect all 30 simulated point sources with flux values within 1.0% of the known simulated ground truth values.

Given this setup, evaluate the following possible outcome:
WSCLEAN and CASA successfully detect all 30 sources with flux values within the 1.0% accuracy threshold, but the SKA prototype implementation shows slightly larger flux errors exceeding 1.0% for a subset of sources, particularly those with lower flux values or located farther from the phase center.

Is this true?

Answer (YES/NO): NO